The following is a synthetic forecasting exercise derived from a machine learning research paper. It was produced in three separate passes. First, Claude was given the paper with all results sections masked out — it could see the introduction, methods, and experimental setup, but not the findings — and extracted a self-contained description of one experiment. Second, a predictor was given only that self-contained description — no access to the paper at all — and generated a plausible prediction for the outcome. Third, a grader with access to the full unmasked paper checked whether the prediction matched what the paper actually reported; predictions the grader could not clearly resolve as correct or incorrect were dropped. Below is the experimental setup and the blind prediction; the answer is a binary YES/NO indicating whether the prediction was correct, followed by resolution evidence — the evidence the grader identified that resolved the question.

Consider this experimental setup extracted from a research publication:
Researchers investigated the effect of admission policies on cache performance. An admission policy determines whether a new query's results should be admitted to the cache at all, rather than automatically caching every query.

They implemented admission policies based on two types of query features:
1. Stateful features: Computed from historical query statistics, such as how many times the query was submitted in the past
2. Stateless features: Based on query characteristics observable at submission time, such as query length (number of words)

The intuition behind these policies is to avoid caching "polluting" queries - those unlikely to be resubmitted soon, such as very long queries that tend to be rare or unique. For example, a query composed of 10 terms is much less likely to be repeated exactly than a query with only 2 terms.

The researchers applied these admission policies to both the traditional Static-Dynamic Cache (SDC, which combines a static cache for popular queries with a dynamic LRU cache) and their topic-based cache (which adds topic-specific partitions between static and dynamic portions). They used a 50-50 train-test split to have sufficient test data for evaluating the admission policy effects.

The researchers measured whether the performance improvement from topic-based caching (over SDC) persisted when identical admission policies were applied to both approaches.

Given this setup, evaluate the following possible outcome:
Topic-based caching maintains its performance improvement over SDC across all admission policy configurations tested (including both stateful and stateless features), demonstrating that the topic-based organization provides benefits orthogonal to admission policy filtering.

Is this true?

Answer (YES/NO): YES